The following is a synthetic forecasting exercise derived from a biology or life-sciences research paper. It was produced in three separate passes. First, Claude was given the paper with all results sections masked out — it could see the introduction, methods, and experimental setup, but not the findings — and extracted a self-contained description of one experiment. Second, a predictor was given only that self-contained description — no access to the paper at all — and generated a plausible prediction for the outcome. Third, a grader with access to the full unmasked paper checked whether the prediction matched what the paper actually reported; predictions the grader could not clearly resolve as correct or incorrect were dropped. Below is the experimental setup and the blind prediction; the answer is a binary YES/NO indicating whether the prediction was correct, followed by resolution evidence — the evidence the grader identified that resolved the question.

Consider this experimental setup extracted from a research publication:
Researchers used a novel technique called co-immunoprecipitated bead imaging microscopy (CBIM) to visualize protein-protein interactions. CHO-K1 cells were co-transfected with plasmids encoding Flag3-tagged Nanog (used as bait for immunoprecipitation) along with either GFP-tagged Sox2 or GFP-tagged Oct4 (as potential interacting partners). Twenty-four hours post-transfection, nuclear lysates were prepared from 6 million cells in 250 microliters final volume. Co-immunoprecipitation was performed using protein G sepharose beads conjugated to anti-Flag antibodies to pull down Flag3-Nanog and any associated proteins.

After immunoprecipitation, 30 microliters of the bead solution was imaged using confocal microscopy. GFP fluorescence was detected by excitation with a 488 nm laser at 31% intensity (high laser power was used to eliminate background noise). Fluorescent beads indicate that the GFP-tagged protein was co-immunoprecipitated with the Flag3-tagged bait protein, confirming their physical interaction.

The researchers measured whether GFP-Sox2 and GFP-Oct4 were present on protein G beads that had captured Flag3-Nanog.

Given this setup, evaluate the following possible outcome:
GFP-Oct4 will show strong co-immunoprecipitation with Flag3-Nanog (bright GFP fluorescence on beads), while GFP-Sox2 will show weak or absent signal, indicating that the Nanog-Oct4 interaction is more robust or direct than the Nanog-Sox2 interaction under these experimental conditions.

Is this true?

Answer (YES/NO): NO